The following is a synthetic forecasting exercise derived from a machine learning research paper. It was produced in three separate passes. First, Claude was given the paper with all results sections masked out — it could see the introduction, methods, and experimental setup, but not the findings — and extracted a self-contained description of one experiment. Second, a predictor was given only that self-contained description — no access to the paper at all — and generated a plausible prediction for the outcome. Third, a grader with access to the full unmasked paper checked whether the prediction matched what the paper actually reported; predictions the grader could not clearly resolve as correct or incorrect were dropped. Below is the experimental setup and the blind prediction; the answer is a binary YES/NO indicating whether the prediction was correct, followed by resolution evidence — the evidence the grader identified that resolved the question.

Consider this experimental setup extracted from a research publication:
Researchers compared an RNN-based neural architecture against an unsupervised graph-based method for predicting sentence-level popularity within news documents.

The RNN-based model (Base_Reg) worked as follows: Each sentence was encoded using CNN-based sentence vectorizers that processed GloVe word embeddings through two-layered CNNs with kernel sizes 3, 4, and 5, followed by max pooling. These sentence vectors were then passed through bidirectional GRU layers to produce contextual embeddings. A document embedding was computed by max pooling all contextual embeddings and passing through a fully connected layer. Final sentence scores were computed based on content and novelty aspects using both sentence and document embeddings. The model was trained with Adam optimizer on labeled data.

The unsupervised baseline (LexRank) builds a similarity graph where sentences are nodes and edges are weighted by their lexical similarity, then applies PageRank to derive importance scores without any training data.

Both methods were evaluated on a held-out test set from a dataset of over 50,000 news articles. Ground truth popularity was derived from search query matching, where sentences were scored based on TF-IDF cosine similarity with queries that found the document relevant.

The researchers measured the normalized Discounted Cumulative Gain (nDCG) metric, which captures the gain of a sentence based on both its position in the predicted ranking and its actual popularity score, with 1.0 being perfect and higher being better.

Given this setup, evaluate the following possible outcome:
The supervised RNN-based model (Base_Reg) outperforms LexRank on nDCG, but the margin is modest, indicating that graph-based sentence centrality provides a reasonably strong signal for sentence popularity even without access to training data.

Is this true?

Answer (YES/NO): NO